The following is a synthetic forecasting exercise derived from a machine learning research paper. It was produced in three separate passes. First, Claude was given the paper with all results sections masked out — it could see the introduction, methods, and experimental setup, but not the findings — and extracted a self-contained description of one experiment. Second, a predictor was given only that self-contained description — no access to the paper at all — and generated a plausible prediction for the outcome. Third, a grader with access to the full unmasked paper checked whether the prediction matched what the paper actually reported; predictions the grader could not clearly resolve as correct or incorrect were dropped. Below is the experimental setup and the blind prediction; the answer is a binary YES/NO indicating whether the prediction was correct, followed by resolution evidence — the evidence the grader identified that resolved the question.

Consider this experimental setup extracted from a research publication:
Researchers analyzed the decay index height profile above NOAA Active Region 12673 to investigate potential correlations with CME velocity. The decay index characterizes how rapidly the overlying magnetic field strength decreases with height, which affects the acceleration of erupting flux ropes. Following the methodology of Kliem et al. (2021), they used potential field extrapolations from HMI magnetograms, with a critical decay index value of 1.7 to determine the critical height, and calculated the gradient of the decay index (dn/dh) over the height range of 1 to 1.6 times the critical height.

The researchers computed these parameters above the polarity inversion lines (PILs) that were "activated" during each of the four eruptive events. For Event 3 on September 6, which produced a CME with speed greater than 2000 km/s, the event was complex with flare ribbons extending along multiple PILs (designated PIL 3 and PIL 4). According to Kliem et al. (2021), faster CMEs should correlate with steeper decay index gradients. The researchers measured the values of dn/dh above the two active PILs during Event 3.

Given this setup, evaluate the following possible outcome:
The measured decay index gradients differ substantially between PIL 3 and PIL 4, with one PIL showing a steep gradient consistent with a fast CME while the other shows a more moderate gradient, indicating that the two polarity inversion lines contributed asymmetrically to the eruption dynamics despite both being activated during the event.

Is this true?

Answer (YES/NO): NO